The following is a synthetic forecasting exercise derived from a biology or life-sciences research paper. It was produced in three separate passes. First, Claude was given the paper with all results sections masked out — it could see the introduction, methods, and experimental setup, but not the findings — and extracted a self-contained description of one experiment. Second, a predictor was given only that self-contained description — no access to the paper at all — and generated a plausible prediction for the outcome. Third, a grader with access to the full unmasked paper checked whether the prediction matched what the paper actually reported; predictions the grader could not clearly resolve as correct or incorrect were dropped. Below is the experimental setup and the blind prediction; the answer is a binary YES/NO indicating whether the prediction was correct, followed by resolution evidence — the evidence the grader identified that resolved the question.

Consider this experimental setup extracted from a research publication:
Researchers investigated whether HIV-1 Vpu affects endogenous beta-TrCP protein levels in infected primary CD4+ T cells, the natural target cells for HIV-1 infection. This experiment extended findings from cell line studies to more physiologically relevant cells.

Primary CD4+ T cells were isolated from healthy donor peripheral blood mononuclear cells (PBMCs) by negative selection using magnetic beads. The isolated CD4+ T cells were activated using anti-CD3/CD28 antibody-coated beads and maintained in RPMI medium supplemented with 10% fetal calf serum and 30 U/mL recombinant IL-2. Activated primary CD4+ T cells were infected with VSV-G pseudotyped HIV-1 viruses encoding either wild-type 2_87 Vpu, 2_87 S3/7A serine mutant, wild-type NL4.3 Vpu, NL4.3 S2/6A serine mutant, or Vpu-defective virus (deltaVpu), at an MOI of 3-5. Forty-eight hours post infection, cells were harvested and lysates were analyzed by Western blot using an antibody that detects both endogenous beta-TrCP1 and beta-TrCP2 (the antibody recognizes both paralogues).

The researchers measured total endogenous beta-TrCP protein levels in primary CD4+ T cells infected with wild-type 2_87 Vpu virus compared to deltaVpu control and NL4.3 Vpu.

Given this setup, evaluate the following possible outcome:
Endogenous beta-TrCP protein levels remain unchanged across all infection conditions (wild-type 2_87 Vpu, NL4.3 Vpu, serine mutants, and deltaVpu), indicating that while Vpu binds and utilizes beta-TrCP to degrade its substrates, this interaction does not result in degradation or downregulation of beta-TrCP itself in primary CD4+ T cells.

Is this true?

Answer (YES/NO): NO